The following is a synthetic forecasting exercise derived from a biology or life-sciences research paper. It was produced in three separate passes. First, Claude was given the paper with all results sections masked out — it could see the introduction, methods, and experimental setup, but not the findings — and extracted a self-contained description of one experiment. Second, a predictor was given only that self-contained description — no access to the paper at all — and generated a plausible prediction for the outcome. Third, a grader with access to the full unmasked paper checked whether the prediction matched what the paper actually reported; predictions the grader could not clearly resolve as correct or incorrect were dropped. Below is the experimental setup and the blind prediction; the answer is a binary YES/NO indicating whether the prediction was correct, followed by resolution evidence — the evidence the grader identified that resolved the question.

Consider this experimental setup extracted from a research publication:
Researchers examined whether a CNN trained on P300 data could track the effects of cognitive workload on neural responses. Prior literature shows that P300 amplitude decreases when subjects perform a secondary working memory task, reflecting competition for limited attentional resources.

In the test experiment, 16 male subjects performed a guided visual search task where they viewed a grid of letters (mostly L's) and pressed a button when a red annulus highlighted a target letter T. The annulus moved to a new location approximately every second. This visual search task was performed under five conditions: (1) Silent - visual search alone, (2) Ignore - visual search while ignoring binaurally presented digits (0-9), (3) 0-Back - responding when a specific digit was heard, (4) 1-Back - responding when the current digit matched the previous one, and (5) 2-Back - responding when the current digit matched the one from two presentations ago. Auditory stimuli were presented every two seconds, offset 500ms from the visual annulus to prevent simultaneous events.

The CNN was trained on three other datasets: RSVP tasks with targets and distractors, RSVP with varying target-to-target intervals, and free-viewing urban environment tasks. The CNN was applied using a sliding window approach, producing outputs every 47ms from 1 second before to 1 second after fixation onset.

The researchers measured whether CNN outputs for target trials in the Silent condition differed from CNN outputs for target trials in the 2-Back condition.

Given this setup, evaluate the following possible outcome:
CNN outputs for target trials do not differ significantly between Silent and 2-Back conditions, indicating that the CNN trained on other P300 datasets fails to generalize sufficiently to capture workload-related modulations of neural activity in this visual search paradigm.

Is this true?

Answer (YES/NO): NO